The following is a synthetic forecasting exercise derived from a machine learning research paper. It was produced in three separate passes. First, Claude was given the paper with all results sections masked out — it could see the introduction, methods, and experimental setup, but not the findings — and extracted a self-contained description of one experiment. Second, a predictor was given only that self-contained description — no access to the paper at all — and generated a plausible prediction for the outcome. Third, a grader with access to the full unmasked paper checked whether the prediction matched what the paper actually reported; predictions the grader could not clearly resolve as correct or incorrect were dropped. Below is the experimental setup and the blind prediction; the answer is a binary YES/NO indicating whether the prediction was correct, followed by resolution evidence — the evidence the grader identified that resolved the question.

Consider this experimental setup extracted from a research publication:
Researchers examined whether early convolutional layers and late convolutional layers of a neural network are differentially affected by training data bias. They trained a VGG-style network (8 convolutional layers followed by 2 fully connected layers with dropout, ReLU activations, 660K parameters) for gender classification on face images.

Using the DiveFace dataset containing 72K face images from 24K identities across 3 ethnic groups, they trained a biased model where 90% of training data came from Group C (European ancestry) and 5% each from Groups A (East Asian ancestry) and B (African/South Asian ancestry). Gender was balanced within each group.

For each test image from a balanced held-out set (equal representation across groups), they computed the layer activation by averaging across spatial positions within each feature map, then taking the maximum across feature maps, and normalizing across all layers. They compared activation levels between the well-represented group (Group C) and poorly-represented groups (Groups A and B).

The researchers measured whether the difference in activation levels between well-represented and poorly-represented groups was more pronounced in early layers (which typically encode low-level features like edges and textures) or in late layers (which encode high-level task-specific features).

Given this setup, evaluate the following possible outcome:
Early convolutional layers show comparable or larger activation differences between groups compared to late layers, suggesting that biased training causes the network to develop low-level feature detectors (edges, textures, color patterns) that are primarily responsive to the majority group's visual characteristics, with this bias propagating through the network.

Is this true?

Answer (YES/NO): NO